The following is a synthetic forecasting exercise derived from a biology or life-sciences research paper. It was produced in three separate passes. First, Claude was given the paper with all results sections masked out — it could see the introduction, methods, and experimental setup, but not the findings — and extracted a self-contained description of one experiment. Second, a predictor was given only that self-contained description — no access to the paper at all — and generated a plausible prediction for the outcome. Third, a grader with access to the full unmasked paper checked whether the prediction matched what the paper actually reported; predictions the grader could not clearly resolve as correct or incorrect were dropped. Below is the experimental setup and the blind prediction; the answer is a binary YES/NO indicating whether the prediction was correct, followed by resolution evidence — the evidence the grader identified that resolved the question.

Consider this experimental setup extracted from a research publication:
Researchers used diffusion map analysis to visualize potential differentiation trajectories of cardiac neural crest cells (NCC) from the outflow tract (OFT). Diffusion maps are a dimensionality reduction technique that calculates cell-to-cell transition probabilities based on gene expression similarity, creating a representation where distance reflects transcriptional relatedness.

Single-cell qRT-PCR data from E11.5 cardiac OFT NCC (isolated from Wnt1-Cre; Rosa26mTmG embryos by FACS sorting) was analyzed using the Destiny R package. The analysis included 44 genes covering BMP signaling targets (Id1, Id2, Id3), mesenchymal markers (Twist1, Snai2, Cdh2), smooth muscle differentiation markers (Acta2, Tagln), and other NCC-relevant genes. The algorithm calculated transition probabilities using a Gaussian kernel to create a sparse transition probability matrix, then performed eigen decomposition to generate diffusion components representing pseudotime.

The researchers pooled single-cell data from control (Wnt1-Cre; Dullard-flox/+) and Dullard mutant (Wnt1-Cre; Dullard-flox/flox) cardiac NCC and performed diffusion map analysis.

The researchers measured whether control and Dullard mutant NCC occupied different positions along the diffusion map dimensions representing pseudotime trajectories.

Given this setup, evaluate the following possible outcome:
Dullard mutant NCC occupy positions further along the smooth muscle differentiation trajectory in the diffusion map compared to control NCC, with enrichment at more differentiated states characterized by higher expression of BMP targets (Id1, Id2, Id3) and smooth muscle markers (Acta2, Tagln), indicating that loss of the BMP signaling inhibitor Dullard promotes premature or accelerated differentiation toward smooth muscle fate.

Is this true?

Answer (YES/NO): NO